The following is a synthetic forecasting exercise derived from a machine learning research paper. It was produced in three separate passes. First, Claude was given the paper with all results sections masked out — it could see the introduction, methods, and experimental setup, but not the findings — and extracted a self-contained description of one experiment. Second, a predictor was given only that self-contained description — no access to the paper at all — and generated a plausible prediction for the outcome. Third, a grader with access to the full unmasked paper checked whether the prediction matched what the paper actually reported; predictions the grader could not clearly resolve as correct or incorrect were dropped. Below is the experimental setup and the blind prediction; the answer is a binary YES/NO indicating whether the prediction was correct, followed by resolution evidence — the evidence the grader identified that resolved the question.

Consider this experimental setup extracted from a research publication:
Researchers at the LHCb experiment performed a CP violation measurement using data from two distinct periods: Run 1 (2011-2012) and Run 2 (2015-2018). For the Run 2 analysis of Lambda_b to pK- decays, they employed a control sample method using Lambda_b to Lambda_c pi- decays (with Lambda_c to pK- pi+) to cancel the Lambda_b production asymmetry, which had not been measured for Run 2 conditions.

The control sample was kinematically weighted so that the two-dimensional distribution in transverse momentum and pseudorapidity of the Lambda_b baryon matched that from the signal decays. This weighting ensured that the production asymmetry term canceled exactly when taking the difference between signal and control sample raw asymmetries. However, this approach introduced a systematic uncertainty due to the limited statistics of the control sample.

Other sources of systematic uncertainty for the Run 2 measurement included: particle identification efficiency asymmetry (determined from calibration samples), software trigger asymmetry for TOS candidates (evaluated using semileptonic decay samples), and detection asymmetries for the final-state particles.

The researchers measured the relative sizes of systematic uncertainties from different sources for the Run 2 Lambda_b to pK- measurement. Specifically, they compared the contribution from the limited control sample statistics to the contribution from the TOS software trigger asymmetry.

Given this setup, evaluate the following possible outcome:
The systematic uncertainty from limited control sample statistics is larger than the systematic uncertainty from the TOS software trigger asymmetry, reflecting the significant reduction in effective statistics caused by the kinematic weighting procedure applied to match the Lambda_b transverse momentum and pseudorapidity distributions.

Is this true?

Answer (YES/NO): YES